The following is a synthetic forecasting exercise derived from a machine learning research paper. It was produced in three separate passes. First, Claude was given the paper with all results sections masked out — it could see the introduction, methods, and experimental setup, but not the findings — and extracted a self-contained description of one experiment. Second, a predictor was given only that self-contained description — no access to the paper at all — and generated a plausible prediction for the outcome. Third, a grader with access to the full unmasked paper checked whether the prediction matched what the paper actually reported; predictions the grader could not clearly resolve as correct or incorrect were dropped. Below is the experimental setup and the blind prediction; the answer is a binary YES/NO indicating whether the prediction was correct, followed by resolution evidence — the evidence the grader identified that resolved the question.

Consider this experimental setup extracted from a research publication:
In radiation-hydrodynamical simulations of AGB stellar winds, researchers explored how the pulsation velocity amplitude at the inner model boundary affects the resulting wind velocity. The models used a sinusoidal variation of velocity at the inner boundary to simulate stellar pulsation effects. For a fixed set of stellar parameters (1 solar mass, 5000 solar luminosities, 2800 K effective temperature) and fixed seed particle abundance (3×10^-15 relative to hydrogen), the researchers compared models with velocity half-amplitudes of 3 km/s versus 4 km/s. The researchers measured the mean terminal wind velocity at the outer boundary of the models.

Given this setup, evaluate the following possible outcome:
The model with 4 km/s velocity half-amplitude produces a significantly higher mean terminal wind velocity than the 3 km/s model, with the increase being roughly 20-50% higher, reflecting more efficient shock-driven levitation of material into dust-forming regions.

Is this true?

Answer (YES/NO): NO